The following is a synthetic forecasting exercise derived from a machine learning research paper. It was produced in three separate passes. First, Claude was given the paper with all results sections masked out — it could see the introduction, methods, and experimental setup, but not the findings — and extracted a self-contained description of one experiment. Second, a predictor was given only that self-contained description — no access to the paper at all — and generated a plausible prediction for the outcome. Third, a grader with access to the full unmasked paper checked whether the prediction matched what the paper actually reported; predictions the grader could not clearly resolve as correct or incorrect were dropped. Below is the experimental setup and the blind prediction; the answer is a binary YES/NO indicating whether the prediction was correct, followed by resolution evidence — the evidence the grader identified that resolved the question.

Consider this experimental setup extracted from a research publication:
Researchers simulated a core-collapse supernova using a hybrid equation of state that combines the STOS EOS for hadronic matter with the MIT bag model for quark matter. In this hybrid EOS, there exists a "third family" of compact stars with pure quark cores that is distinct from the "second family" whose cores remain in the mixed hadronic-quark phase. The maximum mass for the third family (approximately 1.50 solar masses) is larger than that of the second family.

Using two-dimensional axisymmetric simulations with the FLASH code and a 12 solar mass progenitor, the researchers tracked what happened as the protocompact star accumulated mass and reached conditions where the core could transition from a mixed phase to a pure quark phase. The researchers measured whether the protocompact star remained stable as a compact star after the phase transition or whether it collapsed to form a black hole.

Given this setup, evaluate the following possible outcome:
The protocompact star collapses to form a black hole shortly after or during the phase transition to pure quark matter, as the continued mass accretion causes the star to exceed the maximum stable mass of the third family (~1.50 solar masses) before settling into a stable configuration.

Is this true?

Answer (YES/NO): NO